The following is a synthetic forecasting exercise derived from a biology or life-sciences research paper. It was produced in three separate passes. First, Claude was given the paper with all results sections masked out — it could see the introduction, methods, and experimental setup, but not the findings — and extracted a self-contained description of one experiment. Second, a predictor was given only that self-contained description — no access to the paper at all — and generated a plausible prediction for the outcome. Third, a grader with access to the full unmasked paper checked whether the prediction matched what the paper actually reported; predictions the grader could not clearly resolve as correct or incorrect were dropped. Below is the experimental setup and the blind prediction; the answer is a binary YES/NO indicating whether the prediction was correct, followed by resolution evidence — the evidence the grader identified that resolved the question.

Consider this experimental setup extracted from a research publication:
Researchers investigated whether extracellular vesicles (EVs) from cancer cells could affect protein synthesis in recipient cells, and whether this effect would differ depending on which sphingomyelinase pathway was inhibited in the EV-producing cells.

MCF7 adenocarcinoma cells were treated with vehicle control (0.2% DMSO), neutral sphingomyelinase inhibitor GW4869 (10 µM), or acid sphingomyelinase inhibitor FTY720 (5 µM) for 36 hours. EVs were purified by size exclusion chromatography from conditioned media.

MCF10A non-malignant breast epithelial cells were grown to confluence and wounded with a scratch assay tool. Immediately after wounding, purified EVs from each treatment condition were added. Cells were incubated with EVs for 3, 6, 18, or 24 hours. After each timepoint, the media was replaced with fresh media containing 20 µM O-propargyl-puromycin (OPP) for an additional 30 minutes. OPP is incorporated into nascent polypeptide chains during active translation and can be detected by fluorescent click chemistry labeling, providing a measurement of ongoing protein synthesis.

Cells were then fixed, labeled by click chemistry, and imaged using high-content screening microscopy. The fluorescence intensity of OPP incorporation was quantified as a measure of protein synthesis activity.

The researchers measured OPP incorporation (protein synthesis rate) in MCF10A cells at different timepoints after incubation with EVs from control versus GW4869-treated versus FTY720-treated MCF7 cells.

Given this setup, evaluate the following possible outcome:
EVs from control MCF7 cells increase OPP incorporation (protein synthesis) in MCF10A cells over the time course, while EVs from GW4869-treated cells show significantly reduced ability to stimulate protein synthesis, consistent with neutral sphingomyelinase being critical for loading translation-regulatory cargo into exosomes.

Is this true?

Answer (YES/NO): NO